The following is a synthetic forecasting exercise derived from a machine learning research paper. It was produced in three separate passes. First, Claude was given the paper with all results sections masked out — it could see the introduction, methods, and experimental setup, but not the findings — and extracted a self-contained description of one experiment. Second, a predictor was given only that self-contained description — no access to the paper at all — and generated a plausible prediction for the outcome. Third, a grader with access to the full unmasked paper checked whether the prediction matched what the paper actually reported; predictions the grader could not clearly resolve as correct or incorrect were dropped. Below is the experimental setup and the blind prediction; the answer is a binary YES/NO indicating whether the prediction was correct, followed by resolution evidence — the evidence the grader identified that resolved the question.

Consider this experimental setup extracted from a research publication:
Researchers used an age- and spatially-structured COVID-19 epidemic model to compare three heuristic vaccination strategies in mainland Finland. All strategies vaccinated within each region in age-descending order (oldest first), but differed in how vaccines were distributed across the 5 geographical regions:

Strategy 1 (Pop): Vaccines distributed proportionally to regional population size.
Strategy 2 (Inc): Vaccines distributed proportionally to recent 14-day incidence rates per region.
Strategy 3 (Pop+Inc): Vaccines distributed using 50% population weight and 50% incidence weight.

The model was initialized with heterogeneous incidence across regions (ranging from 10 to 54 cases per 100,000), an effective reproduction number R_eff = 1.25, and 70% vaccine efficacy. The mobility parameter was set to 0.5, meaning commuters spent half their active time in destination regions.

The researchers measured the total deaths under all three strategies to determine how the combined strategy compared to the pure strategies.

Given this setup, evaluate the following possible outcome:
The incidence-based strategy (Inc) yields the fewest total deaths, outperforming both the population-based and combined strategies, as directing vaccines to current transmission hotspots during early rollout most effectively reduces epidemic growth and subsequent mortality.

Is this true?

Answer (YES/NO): NO